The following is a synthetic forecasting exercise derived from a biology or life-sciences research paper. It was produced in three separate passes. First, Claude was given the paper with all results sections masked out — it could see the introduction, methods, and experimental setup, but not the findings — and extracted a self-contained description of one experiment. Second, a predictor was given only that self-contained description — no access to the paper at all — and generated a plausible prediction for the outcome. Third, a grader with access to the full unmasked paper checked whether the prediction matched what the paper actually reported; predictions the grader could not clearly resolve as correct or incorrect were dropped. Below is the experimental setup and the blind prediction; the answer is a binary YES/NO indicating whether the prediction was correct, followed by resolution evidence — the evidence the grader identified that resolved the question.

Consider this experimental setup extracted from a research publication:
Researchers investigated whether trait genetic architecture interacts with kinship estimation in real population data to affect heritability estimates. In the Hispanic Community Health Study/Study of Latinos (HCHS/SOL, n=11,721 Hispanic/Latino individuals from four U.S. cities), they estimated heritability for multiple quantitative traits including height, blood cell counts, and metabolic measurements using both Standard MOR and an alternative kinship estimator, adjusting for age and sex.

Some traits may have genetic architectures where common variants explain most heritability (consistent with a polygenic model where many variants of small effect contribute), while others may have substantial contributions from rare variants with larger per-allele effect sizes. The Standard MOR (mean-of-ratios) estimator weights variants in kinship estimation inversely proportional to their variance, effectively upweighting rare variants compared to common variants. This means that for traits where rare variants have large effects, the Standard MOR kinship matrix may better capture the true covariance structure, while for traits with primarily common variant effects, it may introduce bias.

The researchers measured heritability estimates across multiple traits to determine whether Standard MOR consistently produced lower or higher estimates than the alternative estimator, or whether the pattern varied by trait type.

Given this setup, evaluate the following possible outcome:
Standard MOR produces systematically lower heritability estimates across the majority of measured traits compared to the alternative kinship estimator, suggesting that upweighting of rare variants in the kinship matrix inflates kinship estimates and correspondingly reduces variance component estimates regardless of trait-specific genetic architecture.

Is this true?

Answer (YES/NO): NO